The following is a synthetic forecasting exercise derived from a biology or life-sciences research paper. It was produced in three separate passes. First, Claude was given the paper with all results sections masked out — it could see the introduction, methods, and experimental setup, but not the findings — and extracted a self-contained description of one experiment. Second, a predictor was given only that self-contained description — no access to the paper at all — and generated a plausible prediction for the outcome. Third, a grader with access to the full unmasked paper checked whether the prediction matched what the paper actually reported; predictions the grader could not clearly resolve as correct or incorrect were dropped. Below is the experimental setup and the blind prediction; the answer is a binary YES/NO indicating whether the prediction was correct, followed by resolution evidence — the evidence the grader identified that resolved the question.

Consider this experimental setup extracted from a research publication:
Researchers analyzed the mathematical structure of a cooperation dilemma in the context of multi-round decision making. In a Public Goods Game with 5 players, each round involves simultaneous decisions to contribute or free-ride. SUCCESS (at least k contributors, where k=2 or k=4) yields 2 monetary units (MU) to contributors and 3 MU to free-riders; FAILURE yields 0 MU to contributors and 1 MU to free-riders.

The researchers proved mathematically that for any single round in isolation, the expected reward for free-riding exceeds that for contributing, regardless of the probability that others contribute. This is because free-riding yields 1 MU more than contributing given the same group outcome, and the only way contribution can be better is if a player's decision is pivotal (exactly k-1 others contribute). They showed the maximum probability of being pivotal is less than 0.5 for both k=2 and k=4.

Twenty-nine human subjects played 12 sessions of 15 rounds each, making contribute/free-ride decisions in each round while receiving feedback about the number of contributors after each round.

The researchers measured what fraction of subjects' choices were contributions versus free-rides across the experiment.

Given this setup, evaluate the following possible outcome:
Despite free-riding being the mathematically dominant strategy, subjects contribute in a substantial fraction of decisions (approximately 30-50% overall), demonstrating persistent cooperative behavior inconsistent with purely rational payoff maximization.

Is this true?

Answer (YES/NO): NO